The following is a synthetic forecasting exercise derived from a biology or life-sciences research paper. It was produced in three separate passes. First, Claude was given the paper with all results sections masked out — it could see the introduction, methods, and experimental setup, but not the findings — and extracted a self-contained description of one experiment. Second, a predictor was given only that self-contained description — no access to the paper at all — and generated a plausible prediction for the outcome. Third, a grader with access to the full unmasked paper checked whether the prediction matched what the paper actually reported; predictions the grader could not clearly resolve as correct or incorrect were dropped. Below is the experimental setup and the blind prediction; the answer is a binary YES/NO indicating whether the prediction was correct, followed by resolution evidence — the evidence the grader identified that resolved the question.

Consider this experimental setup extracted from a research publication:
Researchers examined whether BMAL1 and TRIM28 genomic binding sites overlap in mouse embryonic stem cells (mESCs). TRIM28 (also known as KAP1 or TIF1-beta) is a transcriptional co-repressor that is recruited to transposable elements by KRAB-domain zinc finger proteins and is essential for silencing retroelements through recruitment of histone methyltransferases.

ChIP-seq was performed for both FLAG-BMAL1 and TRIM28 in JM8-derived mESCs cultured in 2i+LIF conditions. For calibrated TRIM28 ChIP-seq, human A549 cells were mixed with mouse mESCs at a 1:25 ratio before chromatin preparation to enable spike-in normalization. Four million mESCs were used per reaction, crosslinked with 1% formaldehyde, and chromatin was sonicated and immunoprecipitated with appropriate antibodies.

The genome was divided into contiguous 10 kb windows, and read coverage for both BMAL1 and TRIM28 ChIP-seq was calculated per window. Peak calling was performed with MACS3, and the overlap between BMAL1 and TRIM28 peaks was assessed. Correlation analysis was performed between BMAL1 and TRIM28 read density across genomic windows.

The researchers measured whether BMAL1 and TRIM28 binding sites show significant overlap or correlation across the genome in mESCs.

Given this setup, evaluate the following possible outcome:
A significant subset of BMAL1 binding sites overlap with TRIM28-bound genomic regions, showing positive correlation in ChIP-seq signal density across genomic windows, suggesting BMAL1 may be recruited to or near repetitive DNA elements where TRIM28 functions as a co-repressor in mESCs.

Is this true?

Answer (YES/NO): YES